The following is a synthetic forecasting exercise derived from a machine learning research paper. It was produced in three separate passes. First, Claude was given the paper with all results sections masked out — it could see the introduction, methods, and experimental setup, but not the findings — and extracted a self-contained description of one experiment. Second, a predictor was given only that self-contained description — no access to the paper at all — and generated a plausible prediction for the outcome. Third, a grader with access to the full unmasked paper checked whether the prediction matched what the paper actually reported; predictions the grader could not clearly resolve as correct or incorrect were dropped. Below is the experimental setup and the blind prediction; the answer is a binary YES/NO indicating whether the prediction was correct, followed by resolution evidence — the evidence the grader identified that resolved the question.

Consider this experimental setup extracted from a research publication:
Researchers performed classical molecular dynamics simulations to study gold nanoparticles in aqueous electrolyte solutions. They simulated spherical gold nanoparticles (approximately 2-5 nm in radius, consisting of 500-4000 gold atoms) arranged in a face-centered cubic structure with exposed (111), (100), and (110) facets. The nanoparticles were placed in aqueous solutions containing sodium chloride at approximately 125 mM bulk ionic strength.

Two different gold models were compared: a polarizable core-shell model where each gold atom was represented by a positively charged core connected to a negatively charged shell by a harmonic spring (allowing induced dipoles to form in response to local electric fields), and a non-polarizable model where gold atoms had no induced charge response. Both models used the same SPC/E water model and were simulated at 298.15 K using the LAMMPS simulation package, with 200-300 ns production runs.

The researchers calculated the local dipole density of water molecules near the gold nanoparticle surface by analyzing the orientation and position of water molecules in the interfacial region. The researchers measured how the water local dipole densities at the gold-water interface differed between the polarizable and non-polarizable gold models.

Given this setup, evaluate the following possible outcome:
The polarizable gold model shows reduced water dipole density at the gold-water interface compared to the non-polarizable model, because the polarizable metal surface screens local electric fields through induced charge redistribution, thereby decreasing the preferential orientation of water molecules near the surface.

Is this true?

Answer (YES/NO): NO